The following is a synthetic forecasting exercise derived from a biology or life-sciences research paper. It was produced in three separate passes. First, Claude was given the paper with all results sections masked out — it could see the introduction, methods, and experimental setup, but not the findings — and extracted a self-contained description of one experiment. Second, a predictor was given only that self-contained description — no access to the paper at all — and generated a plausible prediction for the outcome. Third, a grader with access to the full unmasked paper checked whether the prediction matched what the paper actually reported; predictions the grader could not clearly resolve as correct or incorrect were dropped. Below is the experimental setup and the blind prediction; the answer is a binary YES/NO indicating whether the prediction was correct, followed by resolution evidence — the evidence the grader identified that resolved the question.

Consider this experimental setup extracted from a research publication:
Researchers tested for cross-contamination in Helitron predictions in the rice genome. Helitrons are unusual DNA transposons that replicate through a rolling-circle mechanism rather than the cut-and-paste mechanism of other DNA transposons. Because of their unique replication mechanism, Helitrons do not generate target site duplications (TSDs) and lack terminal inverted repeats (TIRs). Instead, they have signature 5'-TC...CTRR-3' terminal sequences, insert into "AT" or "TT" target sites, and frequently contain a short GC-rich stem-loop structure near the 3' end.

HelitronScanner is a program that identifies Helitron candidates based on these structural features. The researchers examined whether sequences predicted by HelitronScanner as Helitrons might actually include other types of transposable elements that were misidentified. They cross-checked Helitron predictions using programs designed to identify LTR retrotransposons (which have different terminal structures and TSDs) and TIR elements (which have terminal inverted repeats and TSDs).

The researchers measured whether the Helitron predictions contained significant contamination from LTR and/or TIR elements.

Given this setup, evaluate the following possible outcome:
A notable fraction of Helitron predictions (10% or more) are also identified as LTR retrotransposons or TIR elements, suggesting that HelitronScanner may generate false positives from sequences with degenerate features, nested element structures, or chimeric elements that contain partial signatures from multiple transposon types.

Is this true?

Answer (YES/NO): YES